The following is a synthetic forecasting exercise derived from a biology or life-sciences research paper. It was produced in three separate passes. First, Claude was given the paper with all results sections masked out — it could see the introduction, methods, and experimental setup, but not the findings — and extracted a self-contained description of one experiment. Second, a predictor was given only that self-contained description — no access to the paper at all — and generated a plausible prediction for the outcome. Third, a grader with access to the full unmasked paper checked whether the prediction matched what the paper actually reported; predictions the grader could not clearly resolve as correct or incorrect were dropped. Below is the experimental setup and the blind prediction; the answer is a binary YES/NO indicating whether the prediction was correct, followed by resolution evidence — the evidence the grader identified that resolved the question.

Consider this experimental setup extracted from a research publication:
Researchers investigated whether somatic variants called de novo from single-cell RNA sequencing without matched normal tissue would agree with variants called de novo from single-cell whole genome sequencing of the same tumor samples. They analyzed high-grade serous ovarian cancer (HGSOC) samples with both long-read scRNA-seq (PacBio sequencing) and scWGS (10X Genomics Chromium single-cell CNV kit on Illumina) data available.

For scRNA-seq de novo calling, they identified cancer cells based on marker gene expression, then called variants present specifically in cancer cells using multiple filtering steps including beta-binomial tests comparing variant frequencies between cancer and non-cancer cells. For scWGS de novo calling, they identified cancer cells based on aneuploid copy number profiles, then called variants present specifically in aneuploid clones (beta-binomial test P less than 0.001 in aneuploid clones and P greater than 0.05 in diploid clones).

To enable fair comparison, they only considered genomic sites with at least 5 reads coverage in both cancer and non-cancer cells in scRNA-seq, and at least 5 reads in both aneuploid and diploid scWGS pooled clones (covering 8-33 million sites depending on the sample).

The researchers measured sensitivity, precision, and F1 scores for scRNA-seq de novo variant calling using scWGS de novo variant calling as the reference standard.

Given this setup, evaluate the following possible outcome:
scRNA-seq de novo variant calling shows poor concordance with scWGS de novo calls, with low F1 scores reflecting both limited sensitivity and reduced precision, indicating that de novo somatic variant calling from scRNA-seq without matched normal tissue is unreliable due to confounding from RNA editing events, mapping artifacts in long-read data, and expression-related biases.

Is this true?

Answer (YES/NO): NO